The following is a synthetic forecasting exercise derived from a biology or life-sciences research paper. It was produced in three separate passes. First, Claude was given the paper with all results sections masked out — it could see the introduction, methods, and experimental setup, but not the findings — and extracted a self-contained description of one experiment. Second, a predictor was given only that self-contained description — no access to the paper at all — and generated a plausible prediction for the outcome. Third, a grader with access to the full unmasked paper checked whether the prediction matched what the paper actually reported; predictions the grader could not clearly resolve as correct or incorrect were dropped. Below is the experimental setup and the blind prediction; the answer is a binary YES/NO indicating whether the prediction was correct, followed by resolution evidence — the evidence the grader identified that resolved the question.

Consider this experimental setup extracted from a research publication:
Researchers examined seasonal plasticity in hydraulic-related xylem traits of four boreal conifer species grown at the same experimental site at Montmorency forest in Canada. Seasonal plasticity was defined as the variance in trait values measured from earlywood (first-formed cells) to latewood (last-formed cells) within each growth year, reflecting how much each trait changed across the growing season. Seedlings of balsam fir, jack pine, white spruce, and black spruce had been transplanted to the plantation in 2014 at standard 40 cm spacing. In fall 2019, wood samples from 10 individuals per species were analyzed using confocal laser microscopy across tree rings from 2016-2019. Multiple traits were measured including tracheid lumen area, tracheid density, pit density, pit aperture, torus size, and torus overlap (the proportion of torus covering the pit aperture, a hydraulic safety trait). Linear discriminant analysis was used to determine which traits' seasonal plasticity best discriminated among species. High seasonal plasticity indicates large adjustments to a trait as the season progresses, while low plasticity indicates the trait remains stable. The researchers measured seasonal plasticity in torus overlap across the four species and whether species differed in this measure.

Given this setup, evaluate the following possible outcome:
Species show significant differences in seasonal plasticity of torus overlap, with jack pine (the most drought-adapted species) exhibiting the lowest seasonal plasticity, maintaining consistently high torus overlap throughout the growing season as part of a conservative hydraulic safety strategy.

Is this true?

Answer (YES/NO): YES